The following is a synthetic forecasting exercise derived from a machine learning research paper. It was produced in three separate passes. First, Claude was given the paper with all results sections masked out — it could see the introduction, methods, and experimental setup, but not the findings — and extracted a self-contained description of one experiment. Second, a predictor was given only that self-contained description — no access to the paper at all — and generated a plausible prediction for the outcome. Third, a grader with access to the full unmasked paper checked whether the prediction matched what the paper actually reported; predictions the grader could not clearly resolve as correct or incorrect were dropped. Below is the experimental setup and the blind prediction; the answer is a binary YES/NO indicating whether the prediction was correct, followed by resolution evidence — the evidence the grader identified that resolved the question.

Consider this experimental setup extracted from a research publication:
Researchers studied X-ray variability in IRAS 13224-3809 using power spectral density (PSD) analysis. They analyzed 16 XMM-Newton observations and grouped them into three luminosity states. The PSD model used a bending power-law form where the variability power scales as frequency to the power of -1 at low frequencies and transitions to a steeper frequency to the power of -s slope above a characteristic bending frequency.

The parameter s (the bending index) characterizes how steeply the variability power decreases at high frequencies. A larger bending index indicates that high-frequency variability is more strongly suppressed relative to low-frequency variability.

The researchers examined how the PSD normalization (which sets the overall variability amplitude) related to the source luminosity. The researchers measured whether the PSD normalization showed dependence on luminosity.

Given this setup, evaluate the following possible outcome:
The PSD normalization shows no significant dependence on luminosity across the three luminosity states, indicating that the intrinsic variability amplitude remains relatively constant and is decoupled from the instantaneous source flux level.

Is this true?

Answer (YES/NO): NO